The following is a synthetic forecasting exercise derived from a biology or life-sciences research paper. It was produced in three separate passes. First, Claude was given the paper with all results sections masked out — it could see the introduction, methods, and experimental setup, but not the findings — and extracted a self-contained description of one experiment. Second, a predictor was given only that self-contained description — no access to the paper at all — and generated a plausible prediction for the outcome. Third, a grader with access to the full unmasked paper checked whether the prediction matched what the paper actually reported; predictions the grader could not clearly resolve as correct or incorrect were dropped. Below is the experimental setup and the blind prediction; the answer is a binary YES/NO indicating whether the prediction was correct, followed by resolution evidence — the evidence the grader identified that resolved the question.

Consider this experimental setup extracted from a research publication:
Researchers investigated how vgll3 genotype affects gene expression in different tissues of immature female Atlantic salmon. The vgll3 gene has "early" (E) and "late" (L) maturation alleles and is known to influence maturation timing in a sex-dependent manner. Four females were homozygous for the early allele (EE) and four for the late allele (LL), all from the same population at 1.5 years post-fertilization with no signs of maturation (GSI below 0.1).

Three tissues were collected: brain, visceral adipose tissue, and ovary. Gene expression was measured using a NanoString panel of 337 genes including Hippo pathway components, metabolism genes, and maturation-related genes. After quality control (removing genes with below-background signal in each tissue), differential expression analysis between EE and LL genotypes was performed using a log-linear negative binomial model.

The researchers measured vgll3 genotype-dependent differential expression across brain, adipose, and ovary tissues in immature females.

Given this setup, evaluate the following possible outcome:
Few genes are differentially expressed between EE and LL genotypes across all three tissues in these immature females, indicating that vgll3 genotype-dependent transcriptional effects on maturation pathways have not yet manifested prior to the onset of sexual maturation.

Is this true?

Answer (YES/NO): NO